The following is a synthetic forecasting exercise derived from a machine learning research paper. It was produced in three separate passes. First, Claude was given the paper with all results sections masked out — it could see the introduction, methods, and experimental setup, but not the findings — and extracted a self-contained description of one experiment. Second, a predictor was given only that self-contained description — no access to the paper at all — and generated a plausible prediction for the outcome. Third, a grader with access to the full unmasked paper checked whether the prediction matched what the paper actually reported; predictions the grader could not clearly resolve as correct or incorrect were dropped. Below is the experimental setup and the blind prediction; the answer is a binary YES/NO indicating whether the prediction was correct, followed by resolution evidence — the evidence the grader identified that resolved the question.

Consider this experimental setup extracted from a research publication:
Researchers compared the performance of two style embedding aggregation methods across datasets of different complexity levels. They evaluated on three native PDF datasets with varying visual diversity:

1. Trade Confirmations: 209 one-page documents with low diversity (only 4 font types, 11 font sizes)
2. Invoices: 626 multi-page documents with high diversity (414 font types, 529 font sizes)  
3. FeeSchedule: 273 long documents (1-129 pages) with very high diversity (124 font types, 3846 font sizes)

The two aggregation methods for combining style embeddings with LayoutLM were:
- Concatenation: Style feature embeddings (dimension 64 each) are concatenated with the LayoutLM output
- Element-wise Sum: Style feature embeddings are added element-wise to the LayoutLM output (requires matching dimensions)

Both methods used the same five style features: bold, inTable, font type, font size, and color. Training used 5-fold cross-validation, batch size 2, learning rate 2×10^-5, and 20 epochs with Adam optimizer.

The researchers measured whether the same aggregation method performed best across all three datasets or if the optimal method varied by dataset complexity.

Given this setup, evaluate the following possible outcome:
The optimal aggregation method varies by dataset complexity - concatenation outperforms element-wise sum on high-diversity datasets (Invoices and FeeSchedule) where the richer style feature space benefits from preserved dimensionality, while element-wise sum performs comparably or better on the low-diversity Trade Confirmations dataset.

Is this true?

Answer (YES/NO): NO